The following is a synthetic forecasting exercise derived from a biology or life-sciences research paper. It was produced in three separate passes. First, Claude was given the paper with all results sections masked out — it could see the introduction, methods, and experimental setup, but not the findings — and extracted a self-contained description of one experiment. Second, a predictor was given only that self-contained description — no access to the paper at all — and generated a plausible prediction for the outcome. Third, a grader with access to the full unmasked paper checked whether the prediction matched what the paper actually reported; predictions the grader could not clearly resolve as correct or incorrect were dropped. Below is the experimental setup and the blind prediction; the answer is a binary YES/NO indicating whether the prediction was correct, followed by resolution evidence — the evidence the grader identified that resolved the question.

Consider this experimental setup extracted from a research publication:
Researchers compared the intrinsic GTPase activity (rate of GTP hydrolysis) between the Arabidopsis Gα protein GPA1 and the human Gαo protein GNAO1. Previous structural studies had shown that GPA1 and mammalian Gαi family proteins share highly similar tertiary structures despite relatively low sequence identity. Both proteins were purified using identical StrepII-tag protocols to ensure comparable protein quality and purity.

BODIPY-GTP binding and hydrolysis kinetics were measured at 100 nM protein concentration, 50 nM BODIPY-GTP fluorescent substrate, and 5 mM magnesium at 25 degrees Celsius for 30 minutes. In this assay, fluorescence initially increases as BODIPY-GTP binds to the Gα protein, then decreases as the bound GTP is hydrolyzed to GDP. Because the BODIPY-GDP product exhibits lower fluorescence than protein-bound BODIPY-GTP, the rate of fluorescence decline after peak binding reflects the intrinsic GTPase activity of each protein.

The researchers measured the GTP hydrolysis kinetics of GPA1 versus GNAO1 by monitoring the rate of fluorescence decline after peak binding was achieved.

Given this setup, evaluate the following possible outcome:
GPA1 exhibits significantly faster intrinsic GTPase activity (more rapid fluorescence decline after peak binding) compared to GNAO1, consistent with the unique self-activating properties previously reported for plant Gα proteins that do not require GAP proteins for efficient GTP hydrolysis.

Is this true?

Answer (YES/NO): NO